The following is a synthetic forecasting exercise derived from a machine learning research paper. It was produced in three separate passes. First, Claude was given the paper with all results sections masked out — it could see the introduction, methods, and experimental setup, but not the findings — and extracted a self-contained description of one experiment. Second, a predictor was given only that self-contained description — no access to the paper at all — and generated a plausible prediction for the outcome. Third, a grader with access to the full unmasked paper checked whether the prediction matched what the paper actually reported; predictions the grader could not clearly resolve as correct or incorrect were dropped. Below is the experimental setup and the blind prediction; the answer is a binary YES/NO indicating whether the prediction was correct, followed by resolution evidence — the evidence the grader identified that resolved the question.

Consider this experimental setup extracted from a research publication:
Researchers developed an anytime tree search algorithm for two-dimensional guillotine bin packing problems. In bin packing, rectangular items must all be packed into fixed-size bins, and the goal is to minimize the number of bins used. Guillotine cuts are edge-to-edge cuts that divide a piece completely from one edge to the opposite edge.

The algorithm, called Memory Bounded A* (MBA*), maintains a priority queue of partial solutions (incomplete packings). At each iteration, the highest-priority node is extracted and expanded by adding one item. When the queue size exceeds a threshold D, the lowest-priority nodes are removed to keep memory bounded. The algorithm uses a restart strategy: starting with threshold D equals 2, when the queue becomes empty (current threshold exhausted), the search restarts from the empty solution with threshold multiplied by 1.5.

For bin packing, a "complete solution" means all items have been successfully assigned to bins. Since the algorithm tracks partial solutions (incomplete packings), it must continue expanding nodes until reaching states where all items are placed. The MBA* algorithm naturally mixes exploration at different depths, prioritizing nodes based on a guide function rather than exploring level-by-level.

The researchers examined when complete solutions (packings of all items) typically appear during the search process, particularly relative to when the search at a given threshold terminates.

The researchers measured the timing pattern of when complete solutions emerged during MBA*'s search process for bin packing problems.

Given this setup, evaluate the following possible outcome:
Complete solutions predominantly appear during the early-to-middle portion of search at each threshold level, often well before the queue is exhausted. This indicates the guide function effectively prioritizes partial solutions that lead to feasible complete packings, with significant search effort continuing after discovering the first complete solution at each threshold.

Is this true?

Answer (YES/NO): NO